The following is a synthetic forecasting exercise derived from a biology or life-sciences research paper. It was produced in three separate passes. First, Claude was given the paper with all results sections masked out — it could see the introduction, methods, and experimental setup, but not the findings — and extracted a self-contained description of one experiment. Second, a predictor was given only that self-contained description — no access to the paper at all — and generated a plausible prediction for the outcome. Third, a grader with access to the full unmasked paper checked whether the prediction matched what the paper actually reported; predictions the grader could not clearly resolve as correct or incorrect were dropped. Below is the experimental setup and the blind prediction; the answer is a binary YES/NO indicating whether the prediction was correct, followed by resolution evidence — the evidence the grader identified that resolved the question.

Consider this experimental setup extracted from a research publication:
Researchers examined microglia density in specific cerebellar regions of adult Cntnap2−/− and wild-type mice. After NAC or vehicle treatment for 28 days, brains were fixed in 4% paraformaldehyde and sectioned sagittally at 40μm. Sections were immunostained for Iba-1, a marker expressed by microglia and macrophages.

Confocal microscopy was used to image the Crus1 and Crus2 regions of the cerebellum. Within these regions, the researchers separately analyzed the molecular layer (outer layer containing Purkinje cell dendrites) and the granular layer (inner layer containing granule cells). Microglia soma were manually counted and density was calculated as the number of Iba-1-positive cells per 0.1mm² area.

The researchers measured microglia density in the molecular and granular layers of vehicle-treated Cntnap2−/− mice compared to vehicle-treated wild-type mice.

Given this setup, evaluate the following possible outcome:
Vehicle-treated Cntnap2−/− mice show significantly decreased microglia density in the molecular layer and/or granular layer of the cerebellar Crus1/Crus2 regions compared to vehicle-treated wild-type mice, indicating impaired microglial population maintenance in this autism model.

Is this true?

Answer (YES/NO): YES